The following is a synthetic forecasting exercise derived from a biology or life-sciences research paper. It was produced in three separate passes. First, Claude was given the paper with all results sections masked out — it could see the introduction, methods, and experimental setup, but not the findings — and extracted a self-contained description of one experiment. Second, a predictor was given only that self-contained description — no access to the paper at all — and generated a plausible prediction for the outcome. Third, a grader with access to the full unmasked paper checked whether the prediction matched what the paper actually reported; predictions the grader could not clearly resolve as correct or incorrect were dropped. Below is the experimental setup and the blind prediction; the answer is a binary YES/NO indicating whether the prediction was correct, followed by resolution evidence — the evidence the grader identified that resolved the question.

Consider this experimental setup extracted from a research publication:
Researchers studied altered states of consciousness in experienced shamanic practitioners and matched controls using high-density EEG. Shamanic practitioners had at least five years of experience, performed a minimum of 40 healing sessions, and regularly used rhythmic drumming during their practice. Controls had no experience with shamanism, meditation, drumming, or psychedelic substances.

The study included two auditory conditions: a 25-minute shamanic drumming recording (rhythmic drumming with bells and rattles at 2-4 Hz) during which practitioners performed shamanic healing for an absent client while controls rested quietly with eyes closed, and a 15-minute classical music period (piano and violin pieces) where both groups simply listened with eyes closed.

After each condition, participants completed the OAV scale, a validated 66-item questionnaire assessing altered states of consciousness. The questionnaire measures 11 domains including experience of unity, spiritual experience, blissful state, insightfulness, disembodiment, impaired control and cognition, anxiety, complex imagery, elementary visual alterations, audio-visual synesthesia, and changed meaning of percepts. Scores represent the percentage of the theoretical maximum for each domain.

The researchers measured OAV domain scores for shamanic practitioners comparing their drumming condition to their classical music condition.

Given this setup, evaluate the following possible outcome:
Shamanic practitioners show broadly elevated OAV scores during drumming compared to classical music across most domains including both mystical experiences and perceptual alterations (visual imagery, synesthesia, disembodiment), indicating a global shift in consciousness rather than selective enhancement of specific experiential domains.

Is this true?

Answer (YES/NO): NO